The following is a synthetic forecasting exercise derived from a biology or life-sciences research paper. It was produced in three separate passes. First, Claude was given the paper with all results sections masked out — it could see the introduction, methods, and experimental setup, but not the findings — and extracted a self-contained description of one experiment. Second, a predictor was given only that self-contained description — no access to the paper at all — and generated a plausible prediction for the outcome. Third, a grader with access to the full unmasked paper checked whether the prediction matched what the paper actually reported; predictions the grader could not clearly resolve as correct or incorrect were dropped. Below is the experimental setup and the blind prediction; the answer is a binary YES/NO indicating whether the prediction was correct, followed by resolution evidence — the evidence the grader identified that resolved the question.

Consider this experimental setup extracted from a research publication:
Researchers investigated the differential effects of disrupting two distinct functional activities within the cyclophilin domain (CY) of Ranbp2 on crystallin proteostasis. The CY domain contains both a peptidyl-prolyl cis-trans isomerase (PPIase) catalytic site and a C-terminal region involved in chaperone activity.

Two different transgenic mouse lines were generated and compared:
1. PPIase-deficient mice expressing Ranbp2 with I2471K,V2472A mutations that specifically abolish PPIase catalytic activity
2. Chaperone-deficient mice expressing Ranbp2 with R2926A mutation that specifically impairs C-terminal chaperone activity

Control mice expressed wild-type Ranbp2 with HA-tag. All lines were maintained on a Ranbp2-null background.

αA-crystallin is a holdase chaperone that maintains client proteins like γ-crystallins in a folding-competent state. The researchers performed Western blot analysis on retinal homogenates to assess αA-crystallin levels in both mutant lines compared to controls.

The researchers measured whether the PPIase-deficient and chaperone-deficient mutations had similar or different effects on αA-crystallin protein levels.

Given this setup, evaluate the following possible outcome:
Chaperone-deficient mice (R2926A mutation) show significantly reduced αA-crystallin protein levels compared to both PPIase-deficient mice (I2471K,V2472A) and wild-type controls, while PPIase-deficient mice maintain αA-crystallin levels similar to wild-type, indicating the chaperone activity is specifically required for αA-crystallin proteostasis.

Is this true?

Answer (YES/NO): NO